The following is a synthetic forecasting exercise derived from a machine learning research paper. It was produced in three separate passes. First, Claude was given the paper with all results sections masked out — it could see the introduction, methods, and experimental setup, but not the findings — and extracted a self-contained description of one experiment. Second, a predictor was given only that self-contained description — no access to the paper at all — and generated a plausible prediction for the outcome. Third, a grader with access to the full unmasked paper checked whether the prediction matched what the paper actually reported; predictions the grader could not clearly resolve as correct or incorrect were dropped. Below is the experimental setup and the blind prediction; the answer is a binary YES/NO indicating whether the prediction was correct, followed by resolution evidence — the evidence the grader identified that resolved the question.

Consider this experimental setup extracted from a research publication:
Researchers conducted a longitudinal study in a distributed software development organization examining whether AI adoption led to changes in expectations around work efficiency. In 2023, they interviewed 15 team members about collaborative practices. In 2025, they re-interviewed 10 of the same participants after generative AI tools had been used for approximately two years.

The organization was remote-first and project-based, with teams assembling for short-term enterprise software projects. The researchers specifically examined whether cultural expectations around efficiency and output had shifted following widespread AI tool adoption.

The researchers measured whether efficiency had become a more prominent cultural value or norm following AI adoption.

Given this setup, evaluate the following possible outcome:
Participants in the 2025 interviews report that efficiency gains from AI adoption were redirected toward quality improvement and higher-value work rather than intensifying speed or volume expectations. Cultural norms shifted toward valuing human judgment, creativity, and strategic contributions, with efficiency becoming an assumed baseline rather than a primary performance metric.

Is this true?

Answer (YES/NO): NO